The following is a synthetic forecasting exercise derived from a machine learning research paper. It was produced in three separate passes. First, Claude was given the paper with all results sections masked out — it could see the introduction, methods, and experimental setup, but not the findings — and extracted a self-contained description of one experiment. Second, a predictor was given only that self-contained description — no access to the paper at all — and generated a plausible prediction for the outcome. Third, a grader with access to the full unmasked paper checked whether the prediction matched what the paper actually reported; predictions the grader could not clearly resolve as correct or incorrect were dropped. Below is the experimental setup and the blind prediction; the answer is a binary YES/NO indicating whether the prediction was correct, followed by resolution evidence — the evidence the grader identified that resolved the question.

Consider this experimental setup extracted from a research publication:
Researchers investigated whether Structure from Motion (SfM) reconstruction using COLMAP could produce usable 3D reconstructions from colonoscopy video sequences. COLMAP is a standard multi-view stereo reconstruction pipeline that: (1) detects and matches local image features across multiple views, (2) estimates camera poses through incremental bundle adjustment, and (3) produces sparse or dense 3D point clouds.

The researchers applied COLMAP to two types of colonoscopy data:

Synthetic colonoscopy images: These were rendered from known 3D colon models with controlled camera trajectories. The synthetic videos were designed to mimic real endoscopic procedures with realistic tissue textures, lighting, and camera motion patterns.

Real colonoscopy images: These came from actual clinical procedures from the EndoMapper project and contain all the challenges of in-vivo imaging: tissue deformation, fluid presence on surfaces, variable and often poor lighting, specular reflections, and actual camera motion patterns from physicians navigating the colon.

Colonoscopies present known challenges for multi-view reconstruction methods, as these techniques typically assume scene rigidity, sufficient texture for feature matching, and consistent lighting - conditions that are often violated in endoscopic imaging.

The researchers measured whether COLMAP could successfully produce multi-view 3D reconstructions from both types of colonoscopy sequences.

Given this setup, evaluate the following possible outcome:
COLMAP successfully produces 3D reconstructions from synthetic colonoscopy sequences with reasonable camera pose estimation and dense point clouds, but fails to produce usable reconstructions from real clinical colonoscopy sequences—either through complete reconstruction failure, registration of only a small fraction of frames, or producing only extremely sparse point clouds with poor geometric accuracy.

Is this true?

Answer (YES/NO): NO